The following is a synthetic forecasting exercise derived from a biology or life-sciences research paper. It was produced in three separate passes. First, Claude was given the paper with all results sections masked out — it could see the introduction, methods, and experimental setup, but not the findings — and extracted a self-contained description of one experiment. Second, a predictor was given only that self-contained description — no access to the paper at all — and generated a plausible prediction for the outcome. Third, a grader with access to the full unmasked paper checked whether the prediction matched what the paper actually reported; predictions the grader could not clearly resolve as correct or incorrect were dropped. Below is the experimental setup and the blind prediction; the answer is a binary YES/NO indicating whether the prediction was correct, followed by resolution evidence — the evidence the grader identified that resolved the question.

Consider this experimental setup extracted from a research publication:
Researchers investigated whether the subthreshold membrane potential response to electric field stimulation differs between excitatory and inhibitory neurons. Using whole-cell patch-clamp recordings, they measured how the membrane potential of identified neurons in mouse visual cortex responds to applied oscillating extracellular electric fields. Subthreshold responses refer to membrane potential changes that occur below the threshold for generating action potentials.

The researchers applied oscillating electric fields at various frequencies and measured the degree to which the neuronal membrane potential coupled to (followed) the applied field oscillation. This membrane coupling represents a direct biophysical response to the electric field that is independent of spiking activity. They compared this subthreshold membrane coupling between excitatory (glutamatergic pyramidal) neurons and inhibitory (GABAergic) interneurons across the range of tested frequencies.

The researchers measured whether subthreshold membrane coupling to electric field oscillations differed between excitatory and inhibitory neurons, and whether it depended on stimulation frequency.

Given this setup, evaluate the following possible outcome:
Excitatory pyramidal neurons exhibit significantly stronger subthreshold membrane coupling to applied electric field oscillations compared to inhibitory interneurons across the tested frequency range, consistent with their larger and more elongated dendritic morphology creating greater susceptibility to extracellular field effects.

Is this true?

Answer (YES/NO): NO